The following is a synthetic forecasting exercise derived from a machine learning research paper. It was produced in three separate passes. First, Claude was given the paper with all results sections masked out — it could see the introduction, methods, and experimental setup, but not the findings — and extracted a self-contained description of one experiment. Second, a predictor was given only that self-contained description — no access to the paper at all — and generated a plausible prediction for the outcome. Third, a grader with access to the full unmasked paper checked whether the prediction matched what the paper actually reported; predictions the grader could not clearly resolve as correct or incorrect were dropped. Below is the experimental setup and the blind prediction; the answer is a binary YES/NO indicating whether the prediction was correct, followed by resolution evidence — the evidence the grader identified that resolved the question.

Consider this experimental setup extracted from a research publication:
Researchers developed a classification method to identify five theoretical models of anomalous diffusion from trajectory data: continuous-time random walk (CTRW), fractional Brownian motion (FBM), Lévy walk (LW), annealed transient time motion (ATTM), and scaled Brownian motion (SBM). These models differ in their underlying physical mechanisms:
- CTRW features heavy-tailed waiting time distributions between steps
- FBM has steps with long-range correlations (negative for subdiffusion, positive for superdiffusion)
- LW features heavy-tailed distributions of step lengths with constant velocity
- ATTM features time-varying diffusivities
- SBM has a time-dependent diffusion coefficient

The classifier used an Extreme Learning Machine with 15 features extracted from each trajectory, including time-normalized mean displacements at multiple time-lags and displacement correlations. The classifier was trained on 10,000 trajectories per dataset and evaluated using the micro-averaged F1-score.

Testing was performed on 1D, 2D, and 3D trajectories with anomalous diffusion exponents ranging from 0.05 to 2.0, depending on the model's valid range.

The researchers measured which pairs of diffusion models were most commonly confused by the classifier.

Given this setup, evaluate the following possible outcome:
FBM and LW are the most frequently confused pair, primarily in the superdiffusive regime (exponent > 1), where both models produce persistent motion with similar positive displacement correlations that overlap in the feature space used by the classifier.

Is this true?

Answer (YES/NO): NO